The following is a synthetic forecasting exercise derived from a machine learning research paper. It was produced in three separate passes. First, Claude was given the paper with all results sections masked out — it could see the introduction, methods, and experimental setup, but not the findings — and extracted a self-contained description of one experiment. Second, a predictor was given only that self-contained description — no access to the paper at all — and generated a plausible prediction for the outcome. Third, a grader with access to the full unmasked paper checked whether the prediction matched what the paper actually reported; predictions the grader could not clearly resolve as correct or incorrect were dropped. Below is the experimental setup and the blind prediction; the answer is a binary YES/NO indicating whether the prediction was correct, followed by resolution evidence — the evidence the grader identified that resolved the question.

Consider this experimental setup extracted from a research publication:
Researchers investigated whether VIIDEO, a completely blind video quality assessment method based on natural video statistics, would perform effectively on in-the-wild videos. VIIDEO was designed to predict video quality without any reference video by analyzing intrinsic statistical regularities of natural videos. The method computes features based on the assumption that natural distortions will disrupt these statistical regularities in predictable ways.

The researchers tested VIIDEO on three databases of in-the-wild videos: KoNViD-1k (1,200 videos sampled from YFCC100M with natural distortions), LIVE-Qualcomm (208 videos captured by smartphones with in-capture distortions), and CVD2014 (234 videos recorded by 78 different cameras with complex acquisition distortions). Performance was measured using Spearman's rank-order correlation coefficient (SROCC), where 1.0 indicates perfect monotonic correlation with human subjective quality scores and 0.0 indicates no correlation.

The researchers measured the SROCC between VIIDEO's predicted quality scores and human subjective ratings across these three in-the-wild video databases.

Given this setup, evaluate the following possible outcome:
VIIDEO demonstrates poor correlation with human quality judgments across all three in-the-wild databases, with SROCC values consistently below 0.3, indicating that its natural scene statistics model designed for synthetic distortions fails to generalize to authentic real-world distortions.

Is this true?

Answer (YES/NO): YES